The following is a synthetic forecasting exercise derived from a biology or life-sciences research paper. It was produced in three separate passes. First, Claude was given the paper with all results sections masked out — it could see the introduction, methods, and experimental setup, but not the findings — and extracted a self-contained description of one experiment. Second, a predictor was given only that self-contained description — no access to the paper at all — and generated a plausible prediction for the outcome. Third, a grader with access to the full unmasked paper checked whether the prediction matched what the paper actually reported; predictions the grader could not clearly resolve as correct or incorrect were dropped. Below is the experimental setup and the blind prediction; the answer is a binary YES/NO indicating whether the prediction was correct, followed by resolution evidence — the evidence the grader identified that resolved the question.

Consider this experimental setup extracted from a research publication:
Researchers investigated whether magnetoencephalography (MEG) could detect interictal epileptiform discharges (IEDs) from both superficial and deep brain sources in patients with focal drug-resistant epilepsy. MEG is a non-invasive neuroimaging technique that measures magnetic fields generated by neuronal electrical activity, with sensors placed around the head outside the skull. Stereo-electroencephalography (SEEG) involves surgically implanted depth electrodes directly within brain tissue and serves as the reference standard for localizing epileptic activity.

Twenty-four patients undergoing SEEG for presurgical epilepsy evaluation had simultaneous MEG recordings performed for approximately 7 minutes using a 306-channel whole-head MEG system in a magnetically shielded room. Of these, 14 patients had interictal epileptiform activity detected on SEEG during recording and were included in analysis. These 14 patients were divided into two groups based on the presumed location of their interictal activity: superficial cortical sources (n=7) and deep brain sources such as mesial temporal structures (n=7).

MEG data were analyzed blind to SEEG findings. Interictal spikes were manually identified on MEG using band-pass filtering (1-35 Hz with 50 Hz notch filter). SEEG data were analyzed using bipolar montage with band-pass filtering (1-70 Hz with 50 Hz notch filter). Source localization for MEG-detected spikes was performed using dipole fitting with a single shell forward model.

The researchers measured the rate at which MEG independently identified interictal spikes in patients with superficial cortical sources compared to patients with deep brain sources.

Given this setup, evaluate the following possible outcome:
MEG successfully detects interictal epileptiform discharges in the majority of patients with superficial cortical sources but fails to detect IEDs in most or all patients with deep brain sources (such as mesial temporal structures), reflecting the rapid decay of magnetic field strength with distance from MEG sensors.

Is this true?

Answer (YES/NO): YES